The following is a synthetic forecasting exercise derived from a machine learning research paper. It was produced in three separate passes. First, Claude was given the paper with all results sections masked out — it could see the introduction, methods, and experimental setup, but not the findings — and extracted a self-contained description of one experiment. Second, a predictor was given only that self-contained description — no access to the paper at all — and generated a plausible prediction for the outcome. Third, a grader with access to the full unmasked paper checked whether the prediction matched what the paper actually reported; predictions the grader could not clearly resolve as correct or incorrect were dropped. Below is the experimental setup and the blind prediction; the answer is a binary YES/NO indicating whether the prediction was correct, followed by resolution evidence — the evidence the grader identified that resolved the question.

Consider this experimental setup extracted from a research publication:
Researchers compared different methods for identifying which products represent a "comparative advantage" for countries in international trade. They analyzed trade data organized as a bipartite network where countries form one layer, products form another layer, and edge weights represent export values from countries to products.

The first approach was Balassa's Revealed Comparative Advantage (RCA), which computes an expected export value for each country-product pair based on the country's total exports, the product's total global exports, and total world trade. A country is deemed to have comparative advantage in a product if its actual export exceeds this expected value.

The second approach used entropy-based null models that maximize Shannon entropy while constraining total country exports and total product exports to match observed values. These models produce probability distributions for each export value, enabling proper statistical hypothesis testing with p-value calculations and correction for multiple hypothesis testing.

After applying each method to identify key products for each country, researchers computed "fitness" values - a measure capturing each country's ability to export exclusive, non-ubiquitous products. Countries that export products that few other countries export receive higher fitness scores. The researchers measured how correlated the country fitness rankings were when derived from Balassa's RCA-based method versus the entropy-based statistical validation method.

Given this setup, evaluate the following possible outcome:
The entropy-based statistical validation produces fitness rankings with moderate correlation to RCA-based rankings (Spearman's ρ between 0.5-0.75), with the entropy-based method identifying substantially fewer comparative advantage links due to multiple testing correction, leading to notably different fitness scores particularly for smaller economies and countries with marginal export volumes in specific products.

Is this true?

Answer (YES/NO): NO